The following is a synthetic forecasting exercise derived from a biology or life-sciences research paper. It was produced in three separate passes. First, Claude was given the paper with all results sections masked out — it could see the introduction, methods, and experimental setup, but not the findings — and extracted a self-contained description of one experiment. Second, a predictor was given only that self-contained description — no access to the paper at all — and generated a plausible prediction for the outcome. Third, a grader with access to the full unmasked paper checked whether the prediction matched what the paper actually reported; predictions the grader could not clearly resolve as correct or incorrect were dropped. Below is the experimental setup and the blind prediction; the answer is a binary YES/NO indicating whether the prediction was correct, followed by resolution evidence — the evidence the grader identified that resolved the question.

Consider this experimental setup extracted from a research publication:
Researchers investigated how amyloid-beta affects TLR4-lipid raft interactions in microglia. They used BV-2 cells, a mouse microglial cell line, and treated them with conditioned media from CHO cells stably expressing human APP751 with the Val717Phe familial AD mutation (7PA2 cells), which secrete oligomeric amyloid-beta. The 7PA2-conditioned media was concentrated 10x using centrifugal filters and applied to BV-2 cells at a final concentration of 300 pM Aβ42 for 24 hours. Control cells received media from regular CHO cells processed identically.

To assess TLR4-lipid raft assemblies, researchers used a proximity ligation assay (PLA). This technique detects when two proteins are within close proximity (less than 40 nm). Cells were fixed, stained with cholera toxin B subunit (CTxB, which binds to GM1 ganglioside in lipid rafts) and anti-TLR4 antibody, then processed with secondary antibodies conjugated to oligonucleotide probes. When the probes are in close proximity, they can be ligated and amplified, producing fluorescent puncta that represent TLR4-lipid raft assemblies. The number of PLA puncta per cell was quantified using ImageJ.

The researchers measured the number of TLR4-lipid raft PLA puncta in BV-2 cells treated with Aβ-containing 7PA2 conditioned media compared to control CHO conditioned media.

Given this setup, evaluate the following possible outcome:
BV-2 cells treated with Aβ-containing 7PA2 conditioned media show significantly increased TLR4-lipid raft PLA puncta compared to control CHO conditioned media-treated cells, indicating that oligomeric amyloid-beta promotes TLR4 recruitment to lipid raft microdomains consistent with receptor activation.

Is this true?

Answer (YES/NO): YES